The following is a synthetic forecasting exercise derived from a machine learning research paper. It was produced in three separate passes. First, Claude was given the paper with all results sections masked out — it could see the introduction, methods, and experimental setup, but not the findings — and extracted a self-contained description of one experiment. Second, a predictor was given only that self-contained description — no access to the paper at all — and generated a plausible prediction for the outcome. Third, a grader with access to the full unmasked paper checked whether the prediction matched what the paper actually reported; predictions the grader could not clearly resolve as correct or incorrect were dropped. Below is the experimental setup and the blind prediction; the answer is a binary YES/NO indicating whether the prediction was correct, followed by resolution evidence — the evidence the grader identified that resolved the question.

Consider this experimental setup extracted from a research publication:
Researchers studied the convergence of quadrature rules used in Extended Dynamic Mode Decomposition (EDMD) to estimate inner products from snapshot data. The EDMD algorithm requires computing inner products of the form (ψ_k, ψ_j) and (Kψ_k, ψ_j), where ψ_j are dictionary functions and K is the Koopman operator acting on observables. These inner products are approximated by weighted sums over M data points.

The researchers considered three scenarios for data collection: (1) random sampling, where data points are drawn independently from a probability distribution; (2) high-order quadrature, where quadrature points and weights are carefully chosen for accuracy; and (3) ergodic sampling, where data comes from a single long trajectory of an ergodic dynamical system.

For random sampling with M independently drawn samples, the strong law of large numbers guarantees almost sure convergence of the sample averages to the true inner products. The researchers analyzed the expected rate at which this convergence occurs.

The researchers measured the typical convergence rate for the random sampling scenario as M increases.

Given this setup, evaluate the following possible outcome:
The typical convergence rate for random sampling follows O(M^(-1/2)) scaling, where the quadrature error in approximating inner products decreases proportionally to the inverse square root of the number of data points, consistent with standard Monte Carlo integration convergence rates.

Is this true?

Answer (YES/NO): YES